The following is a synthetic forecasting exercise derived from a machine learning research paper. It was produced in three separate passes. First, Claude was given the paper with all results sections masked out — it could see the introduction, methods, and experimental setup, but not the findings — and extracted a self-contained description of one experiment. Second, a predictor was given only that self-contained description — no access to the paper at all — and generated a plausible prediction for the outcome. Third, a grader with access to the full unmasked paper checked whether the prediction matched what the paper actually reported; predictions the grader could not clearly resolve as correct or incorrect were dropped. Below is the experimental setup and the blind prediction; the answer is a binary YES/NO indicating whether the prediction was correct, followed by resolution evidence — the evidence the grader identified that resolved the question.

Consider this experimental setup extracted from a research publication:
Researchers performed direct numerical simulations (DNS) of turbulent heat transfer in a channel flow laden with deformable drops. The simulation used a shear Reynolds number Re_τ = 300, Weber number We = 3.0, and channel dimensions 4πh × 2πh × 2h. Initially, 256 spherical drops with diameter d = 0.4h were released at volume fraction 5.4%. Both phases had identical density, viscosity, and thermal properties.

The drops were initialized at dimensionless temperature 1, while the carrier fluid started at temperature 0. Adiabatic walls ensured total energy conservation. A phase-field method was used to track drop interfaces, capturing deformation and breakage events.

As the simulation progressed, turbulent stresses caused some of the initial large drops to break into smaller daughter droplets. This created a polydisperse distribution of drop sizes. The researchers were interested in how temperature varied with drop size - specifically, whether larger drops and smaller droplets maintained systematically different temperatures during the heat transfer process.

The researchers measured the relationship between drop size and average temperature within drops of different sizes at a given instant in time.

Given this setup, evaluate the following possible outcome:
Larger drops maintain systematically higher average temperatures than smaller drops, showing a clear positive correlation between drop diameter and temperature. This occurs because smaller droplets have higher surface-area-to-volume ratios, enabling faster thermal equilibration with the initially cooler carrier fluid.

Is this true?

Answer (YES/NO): YES